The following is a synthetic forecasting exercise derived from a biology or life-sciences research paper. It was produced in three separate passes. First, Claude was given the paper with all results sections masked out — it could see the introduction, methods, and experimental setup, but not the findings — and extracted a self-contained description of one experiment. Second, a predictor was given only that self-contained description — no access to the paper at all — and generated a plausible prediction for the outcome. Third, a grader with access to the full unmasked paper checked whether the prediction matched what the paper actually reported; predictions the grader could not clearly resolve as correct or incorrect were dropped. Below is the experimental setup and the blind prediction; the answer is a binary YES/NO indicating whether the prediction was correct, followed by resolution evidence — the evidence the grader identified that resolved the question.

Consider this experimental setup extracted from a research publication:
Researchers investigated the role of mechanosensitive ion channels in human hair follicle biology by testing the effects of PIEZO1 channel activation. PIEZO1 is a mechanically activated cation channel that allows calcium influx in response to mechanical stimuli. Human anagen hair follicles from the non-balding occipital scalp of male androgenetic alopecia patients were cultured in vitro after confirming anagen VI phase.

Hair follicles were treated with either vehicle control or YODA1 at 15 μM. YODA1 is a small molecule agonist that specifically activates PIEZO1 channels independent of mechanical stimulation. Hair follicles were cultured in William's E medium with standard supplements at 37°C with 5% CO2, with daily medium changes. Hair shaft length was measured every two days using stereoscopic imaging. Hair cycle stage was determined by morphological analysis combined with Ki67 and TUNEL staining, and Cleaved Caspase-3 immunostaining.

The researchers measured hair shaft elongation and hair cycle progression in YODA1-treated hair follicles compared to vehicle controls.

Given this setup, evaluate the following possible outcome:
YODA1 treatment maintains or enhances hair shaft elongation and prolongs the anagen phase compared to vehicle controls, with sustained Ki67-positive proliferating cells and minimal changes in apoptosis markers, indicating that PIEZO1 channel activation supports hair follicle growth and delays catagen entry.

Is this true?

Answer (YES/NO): NO